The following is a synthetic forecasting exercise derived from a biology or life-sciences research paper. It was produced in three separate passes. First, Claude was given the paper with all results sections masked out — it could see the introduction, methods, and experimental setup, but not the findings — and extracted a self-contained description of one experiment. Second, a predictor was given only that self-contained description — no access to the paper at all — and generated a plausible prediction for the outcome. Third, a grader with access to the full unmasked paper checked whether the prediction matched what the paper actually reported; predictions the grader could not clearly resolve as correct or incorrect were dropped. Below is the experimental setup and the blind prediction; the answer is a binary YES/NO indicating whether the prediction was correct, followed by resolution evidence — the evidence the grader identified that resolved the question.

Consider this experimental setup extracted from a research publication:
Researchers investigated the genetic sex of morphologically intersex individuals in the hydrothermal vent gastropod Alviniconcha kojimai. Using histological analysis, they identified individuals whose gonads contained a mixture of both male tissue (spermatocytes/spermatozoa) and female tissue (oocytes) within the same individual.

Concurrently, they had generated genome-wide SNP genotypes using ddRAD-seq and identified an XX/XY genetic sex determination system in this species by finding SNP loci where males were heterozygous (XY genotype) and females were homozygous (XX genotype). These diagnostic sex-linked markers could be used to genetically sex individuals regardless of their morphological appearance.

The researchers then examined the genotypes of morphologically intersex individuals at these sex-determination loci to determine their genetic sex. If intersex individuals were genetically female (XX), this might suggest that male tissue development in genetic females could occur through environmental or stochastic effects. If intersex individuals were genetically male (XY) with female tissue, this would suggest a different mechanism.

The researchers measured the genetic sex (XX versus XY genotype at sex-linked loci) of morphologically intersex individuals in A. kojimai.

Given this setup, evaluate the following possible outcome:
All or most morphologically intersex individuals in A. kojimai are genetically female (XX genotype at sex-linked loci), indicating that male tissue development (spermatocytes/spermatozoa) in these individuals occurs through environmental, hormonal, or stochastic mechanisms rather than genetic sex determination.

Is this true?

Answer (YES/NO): YES